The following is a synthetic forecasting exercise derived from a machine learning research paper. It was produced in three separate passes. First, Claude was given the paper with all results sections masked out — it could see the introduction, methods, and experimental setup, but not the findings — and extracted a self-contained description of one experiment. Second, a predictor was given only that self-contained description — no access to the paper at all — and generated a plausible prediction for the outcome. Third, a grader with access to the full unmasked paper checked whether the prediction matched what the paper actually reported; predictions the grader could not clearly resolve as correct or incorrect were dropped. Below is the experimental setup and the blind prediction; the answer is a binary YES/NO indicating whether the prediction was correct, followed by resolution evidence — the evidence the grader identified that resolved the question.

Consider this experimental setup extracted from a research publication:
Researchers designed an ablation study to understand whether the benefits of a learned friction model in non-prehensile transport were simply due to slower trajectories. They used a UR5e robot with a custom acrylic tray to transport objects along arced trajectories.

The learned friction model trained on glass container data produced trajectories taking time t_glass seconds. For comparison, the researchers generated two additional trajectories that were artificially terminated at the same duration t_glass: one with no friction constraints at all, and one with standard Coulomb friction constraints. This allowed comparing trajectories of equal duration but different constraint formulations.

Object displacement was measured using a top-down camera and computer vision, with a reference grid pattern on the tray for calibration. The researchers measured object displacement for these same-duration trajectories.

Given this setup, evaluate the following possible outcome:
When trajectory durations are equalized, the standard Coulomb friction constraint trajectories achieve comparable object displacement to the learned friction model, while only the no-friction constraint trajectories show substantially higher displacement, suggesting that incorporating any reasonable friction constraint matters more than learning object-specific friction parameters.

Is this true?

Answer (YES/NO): NO